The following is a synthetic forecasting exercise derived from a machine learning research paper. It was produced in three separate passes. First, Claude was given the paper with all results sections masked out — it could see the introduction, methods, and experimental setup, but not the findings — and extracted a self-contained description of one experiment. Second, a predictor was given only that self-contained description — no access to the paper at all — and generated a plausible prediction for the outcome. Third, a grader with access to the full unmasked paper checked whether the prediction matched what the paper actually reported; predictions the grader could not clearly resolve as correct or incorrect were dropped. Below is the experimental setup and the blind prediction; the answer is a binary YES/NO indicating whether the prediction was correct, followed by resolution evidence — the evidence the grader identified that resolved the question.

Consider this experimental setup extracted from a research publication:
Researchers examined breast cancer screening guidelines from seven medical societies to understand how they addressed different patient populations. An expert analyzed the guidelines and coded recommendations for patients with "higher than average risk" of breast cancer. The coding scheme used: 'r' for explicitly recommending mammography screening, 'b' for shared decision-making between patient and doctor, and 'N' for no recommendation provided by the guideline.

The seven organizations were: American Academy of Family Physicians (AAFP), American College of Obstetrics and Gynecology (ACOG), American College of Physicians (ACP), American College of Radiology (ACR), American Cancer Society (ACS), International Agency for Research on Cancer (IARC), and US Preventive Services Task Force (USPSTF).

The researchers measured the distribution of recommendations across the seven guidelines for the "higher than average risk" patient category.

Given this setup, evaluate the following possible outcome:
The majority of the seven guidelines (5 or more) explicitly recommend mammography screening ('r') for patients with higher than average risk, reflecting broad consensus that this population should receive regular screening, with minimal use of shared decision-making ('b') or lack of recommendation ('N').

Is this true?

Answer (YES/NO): NO